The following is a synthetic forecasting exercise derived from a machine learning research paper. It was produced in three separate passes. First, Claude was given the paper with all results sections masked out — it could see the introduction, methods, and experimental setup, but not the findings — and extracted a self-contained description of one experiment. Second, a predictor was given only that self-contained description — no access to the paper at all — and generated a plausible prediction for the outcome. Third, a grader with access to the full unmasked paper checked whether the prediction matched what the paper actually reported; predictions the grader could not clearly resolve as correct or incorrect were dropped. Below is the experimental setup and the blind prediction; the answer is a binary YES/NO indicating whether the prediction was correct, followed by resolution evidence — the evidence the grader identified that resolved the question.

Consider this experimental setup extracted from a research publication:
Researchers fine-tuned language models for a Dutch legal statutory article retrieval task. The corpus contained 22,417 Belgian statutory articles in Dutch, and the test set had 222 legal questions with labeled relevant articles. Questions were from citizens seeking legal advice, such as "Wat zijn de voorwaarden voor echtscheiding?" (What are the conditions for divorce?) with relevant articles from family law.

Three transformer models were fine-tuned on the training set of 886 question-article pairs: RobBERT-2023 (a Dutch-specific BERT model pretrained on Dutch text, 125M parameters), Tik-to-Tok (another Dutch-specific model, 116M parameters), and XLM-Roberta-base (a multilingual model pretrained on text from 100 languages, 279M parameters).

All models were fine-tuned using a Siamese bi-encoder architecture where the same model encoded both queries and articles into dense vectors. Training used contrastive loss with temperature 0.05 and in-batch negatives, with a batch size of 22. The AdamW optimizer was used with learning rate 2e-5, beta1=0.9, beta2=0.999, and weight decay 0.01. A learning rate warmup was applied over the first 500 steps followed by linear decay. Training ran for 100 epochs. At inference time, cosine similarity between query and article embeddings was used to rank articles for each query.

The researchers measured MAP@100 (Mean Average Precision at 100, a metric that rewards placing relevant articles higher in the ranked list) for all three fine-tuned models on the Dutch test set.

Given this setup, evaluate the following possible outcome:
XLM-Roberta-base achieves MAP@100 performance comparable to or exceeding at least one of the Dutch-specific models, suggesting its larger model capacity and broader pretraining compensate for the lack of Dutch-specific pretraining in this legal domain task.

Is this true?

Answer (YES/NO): NO